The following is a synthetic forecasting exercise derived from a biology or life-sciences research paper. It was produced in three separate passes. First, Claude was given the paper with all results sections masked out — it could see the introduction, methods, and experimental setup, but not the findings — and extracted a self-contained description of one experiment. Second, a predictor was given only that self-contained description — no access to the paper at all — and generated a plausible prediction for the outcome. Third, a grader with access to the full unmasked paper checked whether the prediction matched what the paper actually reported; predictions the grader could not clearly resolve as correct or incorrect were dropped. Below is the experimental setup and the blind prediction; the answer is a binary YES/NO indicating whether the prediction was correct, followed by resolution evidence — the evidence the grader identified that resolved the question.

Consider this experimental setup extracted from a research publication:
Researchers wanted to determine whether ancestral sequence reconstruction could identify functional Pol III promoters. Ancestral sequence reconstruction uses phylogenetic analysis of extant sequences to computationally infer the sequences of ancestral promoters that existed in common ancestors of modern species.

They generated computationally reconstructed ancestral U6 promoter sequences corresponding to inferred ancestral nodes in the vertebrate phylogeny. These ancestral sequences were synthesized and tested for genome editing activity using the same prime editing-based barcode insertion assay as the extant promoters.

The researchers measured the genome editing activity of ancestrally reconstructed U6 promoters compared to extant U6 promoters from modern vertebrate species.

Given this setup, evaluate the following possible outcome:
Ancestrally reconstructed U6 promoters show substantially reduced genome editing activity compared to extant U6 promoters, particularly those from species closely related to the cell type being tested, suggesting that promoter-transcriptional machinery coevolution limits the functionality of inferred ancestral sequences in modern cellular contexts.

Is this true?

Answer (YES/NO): NO